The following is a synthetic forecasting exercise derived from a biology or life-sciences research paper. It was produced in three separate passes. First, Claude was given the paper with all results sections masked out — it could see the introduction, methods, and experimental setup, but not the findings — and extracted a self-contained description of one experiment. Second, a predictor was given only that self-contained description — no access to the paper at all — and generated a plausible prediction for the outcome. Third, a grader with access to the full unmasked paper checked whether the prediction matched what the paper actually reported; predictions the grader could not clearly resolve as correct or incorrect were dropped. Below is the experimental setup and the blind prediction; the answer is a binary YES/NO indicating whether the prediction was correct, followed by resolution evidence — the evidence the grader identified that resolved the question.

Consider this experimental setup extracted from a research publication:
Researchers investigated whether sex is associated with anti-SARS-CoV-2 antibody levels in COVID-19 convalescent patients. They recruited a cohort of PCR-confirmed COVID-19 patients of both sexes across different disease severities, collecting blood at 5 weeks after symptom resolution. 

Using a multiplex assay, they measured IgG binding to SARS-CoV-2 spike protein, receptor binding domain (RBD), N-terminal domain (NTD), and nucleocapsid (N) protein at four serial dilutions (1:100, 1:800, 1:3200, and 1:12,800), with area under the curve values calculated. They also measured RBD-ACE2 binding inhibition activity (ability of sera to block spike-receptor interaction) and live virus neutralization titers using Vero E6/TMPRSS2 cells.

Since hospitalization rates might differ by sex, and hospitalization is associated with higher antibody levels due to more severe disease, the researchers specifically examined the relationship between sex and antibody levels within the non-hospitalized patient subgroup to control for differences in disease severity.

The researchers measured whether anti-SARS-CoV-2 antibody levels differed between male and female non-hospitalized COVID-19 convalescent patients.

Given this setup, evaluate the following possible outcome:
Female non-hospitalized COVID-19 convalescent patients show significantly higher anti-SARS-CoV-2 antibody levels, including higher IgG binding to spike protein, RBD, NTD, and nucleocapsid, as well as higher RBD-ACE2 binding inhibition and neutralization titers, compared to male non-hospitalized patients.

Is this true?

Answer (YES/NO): NO